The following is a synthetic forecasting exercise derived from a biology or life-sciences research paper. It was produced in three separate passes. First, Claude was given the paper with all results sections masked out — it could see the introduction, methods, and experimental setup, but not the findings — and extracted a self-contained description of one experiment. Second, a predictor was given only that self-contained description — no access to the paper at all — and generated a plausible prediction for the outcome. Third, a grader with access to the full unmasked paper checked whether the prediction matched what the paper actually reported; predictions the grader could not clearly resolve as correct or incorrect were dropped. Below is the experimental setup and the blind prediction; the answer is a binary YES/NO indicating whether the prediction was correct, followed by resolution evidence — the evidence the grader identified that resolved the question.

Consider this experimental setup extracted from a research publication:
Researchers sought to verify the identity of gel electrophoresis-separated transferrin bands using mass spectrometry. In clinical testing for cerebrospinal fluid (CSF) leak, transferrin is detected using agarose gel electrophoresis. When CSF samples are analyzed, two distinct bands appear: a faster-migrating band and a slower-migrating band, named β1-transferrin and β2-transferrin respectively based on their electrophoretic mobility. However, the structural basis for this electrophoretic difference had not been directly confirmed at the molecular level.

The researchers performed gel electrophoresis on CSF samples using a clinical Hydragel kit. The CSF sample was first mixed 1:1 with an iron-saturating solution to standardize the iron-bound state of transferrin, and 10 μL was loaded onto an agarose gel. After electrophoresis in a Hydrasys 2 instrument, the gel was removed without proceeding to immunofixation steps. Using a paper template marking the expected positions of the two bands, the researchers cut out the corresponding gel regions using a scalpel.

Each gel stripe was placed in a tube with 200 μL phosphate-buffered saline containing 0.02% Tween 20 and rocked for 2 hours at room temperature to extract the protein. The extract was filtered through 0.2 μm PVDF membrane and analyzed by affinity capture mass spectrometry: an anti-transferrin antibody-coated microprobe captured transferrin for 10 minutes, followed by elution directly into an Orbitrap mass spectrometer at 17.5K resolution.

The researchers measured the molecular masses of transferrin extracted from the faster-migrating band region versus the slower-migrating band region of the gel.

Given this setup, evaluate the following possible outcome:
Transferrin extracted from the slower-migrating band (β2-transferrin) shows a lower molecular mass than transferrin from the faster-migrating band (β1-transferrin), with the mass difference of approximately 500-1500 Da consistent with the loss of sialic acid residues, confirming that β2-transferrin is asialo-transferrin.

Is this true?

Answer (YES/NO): NO